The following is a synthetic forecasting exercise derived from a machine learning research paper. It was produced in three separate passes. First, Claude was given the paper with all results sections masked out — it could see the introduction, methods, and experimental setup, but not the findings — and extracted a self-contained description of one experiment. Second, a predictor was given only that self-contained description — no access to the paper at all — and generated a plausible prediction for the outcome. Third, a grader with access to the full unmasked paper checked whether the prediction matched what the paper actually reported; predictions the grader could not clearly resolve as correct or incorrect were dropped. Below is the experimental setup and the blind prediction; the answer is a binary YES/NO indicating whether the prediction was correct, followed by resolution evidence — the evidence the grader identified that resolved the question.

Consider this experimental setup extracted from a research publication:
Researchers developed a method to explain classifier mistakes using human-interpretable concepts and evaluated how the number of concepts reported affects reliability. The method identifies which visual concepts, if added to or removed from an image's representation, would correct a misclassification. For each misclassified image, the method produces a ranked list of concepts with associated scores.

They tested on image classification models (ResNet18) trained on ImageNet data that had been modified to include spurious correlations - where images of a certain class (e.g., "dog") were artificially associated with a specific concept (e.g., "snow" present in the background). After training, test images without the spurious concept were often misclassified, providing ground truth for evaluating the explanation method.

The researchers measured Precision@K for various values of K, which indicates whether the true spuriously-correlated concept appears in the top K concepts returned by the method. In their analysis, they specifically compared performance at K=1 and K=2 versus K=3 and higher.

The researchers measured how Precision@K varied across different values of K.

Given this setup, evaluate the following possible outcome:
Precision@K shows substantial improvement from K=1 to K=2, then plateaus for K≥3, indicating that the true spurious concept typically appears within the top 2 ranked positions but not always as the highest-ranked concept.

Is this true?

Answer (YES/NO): NO